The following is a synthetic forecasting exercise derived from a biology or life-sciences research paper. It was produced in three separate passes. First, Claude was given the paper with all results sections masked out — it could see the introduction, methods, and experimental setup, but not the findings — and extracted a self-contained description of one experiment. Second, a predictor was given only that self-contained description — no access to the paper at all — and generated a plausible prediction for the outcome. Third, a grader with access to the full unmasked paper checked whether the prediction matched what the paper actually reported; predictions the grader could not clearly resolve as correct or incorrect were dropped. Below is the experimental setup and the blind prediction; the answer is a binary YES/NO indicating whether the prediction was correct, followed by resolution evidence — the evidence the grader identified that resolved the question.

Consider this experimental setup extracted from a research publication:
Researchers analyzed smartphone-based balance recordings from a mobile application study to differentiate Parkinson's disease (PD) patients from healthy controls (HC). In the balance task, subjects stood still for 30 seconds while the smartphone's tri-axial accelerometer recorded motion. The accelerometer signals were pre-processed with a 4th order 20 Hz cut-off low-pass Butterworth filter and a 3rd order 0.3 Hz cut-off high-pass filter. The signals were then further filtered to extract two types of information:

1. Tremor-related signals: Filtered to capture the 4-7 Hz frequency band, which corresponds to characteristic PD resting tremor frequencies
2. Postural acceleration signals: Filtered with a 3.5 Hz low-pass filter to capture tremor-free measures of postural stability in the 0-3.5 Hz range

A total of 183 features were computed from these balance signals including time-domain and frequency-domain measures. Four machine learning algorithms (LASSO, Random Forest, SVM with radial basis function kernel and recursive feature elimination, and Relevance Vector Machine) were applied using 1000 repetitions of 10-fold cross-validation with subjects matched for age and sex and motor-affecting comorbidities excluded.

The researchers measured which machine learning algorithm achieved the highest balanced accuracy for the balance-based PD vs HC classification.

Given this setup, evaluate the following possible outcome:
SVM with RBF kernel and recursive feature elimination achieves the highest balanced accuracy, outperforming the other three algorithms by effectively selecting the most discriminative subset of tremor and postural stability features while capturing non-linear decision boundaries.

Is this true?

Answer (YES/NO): NO